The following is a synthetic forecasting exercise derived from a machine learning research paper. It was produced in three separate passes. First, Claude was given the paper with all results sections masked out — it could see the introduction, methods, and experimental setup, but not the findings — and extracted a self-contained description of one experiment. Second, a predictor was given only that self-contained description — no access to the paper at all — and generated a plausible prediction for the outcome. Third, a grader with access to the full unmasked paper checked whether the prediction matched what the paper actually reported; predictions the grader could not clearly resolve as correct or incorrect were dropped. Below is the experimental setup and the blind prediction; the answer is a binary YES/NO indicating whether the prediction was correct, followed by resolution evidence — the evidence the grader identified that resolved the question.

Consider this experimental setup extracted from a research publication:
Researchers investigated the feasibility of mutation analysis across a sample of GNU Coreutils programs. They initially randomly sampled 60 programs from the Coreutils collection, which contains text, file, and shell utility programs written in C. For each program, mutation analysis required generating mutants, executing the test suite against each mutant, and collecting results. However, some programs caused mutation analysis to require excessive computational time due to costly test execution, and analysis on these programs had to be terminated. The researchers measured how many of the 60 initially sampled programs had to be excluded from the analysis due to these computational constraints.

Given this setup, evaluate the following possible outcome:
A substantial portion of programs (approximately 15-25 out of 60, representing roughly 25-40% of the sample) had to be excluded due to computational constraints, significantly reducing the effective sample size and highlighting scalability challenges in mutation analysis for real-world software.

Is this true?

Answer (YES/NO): NO